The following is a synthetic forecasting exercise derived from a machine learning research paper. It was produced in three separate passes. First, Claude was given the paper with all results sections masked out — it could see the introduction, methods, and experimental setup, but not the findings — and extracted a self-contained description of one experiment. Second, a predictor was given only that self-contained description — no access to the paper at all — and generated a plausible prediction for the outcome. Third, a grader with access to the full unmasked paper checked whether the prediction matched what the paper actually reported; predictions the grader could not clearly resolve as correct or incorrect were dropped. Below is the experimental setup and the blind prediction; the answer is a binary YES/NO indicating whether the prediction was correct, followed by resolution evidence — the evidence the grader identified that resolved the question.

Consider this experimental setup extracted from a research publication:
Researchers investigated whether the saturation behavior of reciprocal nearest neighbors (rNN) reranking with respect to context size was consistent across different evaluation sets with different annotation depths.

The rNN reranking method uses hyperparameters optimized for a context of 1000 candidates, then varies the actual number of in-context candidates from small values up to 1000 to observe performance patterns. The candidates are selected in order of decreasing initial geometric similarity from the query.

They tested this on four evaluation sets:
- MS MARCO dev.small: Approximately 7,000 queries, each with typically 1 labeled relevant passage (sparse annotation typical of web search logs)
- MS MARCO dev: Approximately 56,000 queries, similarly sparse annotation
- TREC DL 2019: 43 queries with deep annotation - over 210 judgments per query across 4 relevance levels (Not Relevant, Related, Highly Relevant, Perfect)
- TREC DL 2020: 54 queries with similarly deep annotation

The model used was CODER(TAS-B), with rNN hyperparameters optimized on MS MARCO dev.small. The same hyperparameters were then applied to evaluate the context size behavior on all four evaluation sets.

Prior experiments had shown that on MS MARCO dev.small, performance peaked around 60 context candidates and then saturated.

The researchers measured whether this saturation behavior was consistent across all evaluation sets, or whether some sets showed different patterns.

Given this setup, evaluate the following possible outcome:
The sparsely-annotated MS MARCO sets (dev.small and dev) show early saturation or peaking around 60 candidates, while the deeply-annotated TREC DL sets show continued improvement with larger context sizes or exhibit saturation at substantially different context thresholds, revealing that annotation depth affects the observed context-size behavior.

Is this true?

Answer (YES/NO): NO